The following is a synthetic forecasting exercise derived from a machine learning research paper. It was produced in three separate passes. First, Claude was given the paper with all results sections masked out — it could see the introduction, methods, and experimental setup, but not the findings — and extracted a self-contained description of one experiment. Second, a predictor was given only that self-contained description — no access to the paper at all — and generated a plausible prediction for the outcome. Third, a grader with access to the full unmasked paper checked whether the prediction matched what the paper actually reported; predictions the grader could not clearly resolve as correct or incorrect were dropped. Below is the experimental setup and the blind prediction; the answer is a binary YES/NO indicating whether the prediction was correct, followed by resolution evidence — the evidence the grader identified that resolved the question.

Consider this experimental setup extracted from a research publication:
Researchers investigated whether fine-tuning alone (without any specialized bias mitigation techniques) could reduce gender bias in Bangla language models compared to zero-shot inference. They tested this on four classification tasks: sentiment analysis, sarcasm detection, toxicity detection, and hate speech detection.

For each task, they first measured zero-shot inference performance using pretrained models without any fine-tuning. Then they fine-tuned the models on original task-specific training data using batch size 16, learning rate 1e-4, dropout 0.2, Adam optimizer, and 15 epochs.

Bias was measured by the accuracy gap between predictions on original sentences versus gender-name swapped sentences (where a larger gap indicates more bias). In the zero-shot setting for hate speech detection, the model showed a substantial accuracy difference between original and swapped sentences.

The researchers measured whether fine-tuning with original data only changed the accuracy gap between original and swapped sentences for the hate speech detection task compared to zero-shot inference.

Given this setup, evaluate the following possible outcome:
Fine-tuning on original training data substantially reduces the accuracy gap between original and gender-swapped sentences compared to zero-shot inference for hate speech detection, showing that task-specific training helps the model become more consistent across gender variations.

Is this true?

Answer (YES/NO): YES